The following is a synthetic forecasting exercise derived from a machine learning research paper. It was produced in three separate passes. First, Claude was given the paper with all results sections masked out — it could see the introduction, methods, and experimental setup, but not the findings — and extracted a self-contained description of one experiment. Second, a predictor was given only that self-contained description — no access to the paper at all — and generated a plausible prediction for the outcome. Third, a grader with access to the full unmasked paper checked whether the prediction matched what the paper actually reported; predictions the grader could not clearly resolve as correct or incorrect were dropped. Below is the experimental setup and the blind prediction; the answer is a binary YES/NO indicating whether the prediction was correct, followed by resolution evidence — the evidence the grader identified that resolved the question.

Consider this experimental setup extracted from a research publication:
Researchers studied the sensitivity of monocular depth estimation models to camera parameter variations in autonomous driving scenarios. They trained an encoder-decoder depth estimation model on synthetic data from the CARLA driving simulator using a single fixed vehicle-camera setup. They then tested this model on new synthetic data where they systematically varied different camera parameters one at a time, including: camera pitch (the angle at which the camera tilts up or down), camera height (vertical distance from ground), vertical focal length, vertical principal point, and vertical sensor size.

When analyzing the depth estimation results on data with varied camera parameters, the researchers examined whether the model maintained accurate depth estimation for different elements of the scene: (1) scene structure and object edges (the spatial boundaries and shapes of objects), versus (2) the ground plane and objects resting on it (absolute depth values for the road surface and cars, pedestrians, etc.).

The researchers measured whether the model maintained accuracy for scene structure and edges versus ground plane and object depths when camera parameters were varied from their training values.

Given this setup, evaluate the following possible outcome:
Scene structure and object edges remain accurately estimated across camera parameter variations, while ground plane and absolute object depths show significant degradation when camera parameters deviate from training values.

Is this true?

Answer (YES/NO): YES